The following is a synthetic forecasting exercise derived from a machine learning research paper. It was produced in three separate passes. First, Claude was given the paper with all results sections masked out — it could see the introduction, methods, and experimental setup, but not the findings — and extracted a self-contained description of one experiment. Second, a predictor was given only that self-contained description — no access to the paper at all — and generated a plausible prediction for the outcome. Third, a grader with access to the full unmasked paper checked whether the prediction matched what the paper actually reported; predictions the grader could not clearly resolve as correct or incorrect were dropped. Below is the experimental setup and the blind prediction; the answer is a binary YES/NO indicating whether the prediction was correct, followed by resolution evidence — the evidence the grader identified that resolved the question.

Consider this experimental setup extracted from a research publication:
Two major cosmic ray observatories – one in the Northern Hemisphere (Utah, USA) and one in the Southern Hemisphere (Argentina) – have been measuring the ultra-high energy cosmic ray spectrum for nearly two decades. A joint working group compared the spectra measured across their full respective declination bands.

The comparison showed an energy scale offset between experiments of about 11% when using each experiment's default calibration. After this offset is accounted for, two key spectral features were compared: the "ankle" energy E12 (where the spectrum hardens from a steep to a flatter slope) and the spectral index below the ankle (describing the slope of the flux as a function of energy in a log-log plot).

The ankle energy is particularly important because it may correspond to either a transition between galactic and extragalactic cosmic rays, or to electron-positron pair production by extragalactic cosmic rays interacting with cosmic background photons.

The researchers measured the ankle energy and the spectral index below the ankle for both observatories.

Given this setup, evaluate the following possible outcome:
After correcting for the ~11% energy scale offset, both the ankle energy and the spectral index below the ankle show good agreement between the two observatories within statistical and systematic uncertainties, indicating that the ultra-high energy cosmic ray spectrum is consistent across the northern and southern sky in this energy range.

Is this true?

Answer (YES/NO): YES